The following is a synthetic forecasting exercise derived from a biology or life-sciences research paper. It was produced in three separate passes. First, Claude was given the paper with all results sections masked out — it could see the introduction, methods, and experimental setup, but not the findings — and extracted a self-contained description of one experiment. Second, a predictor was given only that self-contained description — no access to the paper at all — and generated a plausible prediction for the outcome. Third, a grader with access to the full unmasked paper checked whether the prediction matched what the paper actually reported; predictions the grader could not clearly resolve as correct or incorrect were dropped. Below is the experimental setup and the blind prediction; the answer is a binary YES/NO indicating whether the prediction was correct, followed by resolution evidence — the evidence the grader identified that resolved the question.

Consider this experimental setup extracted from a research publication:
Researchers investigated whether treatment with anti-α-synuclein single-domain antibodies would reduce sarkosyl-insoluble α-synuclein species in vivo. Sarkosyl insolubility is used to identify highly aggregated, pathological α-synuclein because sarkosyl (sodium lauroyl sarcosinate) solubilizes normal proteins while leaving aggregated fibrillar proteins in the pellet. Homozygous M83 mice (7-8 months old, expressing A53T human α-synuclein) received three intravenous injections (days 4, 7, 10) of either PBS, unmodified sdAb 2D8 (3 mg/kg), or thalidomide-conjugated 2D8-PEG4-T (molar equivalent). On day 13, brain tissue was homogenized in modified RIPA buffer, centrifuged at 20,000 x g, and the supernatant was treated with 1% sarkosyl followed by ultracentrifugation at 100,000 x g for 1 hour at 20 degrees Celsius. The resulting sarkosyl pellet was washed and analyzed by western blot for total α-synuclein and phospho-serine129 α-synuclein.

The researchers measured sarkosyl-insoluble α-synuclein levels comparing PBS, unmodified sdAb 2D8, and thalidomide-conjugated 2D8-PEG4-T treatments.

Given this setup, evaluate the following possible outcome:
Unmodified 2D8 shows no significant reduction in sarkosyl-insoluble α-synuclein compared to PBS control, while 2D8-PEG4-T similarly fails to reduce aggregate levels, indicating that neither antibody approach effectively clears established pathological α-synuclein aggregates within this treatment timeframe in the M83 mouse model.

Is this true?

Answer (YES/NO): NO